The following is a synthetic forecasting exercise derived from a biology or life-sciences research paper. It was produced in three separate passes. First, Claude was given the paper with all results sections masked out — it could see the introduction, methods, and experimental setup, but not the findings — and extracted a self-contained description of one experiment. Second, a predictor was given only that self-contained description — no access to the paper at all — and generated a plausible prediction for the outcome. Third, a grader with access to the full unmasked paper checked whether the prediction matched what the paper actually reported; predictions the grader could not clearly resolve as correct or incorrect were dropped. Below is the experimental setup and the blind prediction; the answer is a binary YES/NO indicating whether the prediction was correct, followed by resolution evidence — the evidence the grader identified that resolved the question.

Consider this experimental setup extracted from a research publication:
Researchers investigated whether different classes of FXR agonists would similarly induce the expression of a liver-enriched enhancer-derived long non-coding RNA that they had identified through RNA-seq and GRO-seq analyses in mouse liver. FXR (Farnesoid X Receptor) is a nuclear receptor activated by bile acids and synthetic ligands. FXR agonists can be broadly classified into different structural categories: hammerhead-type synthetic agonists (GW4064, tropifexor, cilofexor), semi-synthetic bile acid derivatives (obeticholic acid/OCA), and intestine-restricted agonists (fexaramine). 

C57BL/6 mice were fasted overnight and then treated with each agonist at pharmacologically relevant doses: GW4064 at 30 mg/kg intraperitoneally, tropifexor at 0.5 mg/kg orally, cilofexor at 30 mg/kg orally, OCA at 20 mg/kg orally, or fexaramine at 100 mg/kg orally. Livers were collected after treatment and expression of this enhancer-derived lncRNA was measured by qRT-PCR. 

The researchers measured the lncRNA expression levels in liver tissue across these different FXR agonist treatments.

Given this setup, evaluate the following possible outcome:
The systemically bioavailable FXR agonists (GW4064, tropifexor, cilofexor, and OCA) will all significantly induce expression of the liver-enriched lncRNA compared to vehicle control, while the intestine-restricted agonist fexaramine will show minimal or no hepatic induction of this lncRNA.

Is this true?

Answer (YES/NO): NO